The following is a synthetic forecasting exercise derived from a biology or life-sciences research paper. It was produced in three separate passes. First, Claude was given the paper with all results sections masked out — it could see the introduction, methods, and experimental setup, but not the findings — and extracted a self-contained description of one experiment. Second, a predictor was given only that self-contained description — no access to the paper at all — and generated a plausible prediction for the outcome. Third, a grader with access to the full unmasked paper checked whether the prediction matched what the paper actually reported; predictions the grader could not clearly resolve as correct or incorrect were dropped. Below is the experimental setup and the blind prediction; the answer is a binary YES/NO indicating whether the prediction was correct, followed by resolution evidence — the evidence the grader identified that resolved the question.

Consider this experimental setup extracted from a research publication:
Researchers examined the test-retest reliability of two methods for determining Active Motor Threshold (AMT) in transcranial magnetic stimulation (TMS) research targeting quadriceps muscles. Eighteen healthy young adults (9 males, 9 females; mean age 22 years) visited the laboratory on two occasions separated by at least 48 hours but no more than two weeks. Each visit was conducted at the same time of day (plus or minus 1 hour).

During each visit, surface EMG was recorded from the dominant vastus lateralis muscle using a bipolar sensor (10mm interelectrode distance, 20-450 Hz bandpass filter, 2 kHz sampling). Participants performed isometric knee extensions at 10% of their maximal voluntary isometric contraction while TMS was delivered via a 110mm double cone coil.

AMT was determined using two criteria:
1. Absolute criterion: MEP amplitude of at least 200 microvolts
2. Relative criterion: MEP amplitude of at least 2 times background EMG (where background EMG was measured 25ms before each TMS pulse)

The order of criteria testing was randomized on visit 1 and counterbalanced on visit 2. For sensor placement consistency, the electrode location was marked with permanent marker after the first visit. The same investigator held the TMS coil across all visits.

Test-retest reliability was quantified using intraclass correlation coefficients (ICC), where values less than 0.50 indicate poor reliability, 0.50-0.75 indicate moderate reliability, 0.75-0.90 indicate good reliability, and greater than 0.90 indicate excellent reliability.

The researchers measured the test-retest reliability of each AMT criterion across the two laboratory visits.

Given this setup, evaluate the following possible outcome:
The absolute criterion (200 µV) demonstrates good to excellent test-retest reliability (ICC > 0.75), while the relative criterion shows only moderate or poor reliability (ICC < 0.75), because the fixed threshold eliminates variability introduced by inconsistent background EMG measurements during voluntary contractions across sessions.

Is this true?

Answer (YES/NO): NO